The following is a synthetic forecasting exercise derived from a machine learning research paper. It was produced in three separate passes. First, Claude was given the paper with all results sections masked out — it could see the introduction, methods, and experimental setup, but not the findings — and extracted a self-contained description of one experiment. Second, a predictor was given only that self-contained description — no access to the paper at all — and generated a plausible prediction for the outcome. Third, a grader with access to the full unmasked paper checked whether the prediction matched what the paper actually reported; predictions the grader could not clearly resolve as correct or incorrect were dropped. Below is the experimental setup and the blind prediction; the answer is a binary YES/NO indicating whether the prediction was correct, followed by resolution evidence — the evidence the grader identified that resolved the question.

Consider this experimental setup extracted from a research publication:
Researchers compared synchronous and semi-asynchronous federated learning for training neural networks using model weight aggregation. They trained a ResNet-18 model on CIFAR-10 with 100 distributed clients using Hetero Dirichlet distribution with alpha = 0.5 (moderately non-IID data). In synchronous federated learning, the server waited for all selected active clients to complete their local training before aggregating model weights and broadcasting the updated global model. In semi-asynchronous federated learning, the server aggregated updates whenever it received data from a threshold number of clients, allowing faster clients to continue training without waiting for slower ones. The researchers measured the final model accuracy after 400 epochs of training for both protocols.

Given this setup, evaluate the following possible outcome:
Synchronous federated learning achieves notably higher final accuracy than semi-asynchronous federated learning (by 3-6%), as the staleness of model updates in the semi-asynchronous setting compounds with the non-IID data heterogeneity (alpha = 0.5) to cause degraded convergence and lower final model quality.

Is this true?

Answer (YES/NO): NO